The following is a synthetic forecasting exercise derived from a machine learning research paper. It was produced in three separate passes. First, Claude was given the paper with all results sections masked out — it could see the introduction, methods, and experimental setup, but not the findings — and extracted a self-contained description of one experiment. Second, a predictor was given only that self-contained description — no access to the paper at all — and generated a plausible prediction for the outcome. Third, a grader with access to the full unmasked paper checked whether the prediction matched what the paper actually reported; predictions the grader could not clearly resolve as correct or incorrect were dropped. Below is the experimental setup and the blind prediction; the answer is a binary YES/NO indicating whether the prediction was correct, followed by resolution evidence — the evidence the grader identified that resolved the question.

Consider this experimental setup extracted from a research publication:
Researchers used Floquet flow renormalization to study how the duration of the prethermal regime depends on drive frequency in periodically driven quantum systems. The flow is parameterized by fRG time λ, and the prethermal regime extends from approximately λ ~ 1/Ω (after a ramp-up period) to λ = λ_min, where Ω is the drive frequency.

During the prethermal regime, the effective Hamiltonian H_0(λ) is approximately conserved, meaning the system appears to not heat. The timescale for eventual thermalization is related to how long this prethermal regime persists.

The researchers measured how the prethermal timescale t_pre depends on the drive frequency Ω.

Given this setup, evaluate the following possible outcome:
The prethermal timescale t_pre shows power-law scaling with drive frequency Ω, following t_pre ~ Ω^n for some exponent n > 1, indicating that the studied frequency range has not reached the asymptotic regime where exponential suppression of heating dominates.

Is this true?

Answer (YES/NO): NO